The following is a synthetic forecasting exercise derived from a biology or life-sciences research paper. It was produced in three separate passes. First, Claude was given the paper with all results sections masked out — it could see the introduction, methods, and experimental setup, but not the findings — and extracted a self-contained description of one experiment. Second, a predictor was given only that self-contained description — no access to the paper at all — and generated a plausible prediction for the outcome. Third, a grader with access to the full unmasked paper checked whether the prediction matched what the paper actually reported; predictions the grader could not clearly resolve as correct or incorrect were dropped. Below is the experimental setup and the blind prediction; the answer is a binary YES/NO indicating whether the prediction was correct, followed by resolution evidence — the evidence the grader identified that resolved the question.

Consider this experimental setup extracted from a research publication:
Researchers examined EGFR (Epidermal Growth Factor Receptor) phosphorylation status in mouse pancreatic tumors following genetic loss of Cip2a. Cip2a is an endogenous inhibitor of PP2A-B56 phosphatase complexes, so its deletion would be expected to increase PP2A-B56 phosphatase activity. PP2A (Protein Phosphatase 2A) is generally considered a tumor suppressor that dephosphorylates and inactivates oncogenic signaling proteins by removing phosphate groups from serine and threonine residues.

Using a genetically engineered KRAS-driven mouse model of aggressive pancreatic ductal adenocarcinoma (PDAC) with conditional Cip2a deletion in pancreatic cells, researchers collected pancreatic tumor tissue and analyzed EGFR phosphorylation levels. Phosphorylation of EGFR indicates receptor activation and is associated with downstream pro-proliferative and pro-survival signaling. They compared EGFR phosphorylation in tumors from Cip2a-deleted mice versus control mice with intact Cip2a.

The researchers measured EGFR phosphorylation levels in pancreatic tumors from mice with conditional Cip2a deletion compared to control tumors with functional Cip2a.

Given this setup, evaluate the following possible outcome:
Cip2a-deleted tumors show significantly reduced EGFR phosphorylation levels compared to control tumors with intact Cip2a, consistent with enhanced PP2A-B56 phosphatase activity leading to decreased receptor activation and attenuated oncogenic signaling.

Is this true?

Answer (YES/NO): NO